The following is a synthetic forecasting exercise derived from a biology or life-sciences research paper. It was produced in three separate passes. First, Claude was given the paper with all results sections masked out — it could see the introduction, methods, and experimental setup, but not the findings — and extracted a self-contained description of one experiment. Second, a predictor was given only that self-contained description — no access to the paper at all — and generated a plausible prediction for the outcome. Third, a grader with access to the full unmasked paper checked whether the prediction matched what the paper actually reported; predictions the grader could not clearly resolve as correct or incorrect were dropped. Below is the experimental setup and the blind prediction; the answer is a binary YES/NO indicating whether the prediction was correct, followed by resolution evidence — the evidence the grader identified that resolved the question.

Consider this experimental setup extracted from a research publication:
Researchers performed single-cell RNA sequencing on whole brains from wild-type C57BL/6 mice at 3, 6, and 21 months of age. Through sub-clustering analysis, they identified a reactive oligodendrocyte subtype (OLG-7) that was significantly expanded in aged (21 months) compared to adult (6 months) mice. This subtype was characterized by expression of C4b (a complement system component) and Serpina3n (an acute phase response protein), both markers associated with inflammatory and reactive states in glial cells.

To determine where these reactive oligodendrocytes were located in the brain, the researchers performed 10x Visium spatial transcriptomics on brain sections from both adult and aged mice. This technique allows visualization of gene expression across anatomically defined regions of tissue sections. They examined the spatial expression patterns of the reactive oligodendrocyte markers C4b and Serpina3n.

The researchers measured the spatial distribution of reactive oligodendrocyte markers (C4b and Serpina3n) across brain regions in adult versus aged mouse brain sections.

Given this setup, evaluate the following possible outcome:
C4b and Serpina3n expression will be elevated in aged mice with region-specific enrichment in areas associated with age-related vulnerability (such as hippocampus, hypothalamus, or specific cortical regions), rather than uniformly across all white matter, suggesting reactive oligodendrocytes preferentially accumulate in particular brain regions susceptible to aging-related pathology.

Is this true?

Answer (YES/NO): NO